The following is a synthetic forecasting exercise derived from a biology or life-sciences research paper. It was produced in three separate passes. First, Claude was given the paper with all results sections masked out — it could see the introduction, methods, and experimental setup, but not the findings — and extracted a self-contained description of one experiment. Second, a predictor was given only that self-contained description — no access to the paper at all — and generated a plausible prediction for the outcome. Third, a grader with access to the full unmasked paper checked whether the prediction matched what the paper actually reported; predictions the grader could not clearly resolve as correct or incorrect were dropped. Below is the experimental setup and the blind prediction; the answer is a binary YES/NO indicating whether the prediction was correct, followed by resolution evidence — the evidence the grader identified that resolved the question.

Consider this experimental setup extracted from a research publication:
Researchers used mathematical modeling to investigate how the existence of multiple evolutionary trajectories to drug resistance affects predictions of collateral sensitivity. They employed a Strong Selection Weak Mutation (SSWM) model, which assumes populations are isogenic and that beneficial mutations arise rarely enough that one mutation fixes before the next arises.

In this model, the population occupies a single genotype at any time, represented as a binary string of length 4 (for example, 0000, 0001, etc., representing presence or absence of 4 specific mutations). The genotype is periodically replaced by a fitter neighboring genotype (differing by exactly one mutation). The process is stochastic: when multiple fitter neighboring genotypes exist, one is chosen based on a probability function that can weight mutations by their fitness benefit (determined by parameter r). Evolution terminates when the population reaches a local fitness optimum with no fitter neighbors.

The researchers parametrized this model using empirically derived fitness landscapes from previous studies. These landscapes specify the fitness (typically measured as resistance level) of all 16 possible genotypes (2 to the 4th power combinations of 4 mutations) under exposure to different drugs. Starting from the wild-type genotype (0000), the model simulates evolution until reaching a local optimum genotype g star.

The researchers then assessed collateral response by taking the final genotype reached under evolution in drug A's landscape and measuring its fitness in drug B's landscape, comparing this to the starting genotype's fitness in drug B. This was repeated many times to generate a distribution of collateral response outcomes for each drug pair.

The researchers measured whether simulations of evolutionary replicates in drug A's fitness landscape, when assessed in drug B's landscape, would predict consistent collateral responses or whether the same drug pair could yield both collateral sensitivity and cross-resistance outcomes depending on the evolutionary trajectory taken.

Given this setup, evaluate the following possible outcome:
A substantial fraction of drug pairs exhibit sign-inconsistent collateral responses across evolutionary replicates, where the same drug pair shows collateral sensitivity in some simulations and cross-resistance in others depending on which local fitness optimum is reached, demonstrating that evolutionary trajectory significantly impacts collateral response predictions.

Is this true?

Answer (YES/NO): YES